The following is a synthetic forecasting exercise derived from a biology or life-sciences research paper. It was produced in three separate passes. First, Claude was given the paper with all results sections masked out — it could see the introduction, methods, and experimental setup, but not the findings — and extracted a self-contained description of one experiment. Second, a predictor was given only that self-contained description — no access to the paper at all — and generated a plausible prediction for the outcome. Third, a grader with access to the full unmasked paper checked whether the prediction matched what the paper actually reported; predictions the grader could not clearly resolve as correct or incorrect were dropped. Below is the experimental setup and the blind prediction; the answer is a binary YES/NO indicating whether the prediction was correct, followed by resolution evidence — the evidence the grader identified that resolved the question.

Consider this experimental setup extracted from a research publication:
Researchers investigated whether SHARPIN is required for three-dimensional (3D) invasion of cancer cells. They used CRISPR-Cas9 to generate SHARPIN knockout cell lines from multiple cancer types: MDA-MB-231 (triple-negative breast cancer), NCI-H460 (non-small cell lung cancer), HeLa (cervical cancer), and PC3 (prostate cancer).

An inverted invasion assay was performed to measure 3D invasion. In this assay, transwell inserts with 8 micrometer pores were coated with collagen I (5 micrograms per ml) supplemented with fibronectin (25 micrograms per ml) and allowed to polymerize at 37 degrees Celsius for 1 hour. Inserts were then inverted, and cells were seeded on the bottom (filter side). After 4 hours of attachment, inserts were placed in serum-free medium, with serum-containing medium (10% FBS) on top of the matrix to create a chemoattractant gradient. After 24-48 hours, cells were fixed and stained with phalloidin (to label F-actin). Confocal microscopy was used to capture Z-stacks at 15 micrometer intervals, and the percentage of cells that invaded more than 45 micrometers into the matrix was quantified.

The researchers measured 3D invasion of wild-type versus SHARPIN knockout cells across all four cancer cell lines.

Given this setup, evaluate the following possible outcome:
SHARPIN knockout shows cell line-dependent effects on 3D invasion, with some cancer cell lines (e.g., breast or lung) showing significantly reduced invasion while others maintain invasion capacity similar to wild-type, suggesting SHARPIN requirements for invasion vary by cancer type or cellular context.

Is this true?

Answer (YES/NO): NO